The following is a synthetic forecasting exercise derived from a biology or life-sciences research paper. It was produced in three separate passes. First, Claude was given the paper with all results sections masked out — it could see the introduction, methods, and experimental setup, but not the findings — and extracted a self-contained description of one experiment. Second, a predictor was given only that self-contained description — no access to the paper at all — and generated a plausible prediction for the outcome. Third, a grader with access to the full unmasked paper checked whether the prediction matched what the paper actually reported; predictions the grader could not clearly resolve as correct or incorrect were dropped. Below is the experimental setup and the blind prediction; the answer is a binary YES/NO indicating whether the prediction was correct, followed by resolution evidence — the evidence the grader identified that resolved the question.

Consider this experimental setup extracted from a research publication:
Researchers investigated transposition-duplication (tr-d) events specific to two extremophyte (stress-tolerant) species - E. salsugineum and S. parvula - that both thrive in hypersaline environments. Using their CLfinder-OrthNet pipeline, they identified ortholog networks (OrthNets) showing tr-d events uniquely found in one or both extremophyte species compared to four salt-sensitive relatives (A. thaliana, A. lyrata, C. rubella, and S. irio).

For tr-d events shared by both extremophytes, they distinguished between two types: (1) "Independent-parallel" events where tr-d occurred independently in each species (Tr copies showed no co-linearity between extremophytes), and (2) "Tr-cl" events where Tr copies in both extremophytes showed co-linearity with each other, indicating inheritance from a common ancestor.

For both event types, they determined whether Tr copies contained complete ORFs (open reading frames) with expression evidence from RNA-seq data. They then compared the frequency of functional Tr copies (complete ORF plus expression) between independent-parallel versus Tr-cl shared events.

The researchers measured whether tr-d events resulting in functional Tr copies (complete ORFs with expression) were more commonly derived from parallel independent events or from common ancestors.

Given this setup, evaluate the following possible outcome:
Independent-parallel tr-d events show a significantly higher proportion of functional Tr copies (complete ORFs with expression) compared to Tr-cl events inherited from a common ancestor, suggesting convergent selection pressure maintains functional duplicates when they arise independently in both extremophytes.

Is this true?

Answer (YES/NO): NO